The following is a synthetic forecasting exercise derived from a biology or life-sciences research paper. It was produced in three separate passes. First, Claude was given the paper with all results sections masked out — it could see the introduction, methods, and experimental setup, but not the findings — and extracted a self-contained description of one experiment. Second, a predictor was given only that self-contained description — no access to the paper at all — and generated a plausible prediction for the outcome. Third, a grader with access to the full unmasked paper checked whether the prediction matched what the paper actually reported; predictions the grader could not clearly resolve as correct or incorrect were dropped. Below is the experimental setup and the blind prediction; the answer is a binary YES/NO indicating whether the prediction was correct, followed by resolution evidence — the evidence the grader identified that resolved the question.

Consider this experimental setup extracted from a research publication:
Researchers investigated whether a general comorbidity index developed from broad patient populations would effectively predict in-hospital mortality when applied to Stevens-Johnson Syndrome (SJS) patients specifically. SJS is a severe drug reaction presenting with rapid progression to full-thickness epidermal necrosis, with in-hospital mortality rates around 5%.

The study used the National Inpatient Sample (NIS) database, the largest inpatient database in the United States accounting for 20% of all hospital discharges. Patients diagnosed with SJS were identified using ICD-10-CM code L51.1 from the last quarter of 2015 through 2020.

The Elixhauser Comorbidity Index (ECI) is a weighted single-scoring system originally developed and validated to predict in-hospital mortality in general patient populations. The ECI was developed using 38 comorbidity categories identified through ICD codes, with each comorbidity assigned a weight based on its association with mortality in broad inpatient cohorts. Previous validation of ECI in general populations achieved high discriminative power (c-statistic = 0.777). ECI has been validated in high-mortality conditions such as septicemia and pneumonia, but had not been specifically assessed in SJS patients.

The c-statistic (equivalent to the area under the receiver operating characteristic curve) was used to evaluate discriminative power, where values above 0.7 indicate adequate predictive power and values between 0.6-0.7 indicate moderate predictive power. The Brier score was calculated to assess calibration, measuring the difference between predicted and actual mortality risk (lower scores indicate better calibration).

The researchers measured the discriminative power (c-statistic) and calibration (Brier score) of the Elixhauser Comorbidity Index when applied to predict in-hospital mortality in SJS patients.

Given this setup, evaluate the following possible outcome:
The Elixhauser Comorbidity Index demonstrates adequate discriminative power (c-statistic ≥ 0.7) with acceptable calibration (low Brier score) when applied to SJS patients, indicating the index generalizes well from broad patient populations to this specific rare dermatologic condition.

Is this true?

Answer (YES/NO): NO